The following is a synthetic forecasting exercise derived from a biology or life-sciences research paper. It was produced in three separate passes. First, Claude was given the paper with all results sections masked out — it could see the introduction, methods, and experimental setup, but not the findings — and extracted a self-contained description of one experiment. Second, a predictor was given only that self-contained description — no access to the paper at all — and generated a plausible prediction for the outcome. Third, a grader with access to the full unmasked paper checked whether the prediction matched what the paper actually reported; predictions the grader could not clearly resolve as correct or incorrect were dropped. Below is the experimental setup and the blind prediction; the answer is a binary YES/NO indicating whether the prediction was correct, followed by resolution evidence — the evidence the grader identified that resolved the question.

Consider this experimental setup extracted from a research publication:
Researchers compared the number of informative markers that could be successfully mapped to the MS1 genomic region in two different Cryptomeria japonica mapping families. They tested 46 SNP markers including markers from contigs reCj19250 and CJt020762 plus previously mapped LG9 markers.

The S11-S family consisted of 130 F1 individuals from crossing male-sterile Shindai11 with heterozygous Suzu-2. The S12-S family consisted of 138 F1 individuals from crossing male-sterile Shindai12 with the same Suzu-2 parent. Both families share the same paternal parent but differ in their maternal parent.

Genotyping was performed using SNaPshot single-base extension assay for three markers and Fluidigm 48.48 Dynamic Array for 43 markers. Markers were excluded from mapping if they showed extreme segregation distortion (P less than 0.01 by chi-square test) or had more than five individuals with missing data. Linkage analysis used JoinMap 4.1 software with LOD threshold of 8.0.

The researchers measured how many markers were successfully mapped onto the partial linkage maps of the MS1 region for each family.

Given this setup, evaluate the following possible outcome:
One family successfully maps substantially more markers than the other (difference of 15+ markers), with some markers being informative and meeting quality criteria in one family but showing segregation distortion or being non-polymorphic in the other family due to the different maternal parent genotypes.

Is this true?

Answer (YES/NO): NO